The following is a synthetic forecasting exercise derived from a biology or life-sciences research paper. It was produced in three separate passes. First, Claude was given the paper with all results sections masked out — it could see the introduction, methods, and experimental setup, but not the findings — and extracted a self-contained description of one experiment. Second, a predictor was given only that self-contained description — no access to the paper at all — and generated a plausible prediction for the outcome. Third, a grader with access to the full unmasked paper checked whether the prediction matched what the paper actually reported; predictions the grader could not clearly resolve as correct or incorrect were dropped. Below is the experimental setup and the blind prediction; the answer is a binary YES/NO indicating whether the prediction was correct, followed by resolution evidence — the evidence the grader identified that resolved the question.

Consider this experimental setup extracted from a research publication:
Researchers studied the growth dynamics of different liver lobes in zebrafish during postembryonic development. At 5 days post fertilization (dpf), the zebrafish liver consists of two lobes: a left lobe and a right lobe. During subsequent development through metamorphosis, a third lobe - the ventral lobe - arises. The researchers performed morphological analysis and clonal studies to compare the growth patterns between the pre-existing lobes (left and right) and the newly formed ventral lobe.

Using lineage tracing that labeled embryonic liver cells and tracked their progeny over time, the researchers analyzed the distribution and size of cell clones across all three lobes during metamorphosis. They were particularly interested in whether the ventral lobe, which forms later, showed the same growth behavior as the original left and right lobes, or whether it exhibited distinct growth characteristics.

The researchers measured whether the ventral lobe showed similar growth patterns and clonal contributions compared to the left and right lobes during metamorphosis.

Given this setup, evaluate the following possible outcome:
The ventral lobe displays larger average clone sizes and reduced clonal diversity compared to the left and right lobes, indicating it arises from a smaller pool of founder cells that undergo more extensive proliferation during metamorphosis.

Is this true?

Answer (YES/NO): YES